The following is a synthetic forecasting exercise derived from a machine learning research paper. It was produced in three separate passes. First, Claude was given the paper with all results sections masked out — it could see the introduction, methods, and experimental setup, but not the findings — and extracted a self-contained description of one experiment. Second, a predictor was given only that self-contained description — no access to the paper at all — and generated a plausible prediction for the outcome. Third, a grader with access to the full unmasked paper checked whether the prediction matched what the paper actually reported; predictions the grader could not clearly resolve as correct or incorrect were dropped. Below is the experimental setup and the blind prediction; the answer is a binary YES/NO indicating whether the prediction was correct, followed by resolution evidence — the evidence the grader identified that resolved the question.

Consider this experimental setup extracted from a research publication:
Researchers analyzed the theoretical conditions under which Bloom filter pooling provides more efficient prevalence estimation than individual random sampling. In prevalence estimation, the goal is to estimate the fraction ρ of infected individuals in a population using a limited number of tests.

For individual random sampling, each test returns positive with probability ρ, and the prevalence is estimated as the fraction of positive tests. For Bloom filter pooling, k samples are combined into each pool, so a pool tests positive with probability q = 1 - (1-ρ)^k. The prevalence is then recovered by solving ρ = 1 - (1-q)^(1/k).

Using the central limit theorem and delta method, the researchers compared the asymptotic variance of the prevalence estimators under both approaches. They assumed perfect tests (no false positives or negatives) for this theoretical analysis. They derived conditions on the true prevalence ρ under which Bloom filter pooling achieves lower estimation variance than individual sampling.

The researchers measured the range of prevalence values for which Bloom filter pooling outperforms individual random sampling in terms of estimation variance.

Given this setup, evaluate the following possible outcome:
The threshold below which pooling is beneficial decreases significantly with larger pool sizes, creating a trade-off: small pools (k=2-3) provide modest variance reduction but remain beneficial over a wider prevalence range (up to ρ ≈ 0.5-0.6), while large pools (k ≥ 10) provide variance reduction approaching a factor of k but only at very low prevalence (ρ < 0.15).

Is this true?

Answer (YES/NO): NO